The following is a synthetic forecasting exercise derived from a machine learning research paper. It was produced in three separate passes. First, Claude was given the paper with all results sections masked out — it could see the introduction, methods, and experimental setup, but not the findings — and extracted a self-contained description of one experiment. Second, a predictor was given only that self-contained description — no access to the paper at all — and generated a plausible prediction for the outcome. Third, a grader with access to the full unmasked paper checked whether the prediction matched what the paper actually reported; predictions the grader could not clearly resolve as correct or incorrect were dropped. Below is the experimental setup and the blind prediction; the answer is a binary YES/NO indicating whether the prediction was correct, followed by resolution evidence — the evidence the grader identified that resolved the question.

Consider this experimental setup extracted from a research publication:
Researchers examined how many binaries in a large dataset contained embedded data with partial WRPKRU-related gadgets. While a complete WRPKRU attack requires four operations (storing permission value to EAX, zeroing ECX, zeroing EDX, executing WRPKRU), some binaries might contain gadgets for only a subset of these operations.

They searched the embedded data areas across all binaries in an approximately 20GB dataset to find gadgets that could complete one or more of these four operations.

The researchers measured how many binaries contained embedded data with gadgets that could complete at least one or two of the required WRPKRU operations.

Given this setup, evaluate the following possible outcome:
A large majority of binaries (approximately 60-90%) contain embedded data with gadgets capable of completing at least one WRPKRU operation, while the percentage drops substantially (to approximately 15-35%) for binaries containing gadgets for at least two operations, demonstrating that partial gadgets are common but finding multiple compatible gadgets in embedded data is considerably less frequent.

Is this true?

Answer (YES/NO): NO